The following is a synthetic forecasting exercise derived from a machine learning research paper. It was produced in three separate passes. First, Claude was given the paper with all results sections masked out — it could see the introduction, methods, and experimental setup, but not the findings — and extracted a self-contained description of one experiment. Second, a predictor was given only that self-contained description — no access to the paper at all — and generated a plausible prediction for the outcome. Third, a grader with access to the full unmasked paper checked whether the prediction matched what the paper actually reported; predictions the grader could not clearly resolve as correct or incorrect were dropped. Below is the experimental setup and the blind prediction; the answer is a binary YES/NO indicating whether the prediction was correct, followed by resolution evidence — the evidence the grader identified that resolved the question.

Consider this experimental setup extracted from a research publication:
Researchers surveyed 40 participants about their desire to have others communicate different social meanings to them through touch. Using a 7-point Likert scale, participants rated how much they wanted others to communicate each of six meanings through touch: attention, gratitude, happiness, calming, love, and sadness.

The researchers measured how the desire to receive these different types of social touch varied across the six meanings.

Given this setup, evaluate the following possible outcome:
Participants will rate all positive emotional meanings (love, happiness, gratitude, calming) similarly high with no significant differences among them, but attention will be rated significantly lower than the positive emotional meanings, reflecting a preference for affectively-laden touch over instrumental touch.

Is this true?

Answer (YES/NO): NO